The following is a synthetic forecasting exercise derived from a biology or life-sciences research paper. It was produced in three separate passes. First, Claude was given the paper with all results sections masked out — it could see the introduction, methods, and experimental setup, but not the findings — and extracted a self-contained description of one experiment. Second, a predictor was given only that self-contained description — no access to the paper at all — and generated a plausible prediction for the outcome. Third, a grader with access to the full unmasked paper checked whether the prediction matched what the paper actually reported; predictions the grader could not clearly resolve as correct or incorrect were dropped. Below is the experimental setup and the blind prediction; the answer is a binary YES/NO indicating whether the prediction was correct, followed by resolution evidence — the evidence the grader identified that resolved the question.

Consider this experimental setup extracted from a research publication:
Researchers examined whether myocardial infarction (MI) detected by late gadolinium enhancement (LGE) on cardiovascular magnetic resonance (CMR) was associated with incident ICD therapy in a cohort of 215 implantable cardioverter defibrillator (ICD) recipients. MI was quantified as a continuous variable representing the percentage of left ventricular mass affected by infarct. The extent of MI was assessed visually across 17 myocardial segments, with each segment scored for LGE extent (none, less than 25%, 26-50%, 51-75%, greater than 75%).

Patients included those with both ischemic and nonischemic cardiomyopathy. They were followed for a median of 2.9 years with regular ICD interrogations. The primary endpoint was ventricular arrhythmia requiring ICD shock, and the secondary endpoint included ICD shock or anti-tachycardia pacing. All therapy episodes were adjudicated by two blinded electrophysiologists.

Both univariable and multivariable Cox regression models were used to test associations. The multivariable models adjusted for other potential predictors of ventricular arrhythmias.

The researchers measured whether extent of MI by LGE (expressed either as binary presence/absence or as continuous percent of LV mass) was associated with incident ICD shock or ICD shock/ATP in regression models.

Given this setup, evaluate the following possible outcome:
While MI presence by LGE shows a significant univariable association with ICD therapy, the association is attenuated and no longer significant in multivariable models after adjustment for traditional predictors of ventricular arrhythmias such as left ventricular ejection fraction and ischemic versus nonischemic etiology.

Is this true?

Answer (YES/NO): NO